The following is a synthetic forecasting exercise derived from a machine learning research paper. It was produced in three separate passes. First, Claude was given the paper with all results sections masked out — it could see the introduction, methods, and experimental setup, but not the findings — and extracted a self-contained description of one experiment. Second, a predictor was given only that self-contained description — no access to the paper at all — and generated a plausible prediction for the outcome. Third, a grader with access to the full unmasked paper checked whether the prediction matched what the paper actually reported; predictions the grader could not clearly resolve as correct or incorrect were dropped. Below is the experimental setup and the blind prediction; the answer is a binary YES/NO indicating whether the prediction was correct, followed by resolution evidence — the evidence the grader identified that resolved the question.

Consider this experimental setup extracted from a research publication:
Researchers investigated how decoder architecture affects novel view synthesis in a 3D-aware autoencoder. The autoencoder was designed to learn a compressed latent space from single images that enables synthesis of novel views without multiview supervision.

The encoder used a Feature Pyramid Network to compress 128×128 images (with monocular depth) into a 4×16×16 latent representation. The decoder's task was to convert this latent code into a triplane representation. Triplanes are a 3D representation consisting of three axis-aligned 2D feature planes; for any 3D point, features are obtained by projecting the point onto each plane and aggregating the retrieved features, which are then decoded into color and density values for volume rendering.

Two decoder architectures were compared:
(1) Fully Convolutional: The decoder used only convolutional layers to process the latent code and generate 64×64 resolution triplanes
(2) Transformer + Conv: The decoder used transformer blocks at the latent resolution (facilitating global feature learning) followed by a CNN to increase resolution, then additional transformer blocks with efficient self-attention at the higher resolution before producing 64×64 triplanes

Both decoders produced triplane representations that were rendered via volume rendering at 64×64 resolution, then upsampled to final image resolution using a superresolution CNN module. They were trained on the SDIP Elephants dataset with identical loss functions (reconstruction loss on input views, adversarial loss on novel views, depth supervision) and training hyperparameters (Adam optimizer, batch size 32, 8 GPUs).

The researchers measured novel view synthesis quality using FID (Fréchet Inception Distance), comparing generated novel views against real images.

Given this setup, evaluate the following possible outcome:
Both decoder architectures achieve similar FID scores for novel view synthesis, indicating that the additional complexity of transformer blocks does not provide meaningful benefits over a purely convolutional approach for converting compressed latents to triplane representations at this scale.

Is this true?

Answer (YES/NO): NO